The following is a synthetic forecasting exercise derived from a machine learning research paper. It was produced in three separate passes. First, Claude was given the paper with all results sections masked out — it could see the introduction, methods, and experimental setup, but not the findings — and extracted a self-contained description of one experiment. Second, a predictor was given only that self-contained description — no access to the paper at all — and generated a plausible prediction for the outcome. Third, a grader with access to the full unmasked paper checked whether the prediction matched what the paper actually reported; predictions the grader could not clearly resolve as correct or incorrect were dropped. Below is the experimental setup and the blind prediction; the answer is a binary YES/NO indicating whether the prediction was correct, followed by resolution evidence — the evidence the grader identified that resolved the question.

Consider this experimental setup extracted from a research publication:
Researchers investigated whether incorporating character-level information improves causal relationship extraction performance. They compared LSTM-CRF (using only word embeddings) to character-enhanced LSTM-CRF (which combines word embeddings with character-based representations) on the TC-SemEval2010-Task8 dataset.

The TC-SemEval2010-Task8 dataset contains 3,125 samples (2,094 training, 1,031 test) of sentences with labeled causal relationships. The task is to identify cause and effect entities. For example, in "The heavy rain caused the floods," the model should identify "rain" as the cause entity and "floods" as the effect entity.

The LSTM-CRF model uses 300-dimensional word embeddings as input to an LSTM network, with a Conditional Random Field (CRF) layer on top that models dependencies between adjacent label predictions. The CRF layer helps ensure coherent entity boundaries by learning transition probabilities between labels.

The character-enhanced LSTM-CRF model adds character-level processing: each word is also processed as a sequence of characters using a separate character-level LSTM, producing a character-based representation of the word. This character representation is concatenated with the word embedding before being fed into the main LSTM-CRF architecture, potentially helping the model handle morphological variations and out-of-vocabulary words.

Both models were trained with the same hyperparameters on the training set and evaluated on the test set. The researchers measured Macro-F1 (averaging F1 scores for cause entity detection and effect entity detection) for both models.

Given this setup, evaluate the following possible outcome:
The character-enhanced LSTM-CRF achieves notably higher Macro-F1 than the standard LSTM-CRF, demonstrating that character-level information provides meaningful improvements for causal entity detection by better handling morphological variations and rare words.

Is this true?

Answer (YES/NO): NO